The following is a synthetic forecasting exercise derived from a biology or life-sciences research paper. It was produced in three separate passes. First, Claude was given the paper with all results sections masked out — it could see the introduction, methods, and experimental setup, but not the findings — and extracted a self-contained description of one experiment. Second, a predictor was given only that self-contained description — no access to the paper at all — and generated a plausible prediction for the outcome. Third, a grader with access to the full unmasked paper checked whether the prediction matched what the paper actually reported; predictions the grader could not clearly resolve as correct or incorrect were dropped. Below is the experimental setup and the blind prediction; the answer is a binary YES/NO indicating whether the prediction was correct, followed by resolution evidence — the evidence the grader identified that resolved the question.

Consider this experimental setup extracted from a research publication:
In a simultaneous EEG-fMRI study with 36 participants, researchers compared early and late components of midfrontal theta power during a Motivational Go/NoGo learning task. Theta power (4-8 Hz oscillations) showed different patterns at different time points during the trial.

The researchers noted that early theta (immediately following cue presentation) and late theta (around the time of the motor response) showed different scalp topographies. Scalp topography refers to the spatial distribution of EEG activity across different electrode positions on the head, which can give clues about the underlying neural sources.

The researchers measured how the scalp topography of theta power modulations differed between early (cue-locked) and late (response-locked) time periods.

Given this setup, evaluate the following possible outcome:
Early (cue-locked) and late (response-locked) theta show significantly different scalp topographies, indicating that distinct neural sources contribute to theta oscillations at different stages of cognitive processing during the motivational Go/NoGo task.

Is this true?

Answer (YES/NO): YES